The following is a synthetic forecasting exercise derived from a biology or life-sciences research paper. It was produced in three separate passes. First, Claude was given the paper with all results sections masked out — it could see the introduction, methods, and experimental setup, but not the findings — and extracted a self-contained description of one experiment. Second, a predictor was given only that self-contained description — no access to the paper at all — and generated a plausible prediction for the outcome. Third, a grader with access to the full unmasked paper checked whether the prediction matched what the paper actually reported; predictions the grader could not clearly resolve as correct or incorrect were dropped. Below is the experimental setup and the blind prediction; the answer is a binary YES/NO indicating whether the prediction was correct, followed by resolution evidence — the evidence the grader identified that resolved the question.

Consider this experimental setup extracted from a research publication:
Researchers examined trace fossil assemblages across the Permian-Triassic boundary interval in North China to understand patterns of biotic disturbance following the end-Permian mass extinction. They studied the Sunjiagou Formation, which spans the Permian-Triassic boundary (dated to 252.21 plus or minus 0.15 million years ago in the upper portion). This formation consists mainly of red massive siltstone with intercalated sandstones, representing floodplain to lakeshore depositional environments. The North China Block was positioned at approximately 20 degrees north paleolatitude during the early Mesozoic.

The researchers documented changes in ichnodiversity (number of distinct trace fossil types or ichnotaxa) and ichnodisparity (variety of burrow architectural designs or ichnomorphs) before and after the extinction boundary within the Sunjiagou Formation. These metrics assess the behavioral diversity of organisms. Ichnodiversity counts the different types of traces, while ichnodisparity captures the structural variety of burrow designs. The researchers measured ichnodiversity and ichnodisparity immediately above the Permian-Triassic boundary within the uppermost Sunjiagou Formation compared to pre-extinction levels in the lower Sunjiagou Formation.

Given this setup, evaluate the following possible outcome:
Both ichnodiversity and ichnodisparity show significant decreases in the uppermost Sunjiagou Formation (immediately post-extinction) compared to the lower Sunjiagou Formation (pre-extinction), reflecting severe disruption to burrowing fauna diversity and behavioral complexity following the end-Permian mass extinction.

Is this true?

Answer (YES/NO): YES